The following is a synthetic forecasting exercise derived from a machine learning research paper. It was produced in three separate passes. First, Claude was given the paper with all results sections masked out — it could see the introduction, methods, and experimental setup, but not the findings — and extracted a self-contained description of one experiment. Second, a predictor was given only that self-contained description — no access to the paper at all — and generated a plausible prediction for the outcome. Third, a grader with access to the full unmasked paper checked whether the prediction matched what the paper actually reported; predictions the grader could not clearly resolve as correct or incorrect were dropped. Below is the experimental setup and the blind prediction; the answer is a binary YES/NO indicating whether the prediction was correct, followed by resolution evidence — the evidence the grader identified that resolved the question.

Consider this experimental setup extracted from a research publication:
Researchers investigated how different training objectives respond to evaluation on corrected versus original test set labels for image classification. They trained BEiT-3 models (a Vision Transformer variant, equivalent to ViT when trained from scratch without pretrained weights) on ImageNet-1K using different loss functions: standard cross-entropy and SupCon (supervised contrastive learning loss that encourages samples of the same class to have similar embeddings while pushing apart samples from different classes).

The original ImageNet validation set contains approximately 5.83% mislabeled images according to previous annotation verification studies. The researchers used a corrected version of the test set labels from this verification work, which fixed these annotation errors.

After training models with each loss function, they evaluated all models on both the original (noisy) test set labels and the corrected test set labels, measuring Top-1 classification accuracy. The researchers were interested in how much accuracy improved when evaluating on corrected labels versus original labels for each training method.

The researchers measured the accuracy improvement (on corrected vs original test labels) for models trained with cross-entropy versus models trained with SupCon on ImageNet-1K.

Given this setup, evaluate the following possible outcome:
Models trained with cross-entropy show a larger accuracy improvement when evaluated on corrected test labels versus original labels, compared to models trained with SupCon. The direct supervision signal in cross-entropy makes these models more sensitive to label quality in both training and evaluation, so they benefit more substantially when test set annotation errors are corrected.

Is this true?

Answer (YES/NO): NO